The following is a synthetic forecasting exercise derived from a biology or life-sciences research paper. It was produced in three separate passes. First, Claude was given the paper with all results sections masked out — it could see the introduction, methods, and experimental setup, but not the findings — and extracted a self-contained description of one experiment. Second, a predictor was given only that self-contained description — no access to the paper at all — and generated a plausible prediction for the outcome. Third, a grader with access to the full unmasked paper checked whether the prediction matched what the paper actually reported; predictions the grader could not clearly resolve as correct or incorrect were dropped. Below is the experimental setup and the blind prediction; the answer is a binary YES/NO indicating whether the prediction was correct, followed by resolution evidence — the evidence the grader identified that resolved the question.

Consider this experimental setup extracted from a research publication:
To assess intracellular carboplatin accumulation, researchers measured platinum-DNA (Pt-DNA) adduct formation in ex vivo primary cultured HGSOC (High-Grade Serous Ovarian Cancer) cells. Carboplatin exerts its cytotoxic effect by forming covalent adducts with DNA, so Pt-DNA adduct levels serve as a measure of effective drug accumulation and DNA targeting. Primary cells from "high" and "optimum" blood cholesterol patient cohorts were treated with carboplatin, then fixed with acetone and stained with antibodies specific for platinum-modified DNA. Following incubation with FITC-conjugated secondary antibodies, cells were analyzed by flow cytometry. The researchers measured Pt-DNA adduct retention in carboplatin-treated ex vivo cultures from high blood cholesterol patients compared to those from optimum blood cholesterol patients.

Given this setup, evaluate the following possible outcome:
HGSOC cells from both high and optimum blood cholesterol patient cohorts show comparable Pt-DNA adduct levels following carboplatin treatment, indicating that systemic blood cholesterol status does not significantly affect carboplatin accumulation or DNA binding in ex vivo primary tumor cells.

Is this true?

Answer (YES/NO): NO